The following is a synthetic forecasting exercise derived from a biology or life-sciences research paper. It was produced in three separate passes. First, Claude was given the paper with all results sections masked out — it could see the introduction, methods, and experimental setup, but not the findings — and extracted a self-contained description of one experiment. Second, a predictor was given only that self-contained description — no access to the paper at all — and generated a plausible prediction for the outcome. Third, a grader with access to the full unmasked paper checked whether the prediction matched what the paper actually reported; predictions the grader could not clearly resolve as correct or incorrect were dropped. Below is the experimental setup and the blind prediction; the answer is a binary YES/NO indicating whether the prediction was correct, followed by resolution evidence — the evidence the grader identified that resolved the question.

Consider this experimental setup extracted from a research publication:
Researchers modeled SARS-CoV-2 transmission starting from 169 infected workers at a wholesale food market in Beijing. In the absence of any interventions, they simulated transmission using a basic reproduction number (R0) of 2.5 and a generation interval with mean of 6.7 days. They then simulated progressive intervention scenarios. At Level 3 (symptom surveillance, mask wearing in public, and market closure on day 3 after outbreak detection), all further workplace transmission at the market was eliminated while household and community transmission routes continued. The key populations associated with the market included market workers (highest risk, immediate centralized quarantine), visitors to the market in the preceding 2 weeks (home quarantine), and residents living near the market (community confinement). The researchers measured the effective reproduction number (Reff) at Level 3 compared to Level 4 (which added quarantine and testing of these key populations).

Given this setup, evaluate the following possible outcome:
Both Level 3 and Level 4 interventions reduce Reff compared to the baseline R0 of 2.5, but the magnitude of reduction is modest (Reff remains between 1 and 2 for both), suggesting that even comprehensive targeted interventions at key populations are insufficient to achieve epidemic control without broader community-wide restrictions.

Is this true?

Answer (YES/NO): NO